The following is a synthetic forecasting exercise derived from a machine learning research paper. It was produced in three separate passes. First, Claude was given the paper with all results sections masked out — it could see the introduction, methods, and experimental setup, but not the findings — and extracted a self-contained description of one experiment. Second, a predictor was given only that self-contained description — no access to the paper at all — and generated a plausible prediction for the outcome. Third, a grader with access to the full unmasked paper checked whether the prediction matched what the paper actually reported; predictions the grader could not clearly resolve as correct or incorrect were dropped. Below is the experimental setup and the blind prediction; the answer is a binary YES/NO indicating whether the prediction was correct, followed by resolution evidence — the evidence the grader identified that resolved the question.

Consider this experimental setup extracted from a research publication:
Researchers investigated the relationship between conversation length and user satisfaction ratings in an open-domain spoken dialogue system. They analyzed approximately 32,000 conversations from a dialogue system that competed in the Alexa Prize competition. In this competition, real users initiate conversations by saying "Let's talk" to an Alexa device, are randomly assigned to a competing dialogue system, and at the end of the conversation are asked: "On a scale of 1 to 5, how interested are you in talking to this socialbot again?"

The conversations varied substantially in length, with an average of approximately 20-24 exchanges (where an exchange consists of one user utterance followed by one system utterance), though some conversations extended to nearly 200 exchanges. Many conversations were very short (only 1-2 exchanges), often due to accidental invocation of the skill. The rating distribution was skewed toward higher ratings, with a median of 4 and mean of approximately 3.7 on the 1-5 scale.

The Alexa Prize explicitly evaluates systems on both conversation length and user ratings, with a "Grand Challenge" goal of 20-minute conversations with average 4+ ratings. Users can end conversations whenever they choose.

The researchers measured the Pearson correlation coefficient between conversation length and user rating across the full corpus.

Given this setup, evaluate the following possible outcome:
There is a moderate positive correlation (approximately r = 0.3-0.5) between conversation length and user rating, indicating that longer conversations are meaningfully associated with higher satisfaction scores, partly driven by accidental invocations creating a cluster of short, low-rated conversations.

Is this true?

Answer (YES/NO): NO